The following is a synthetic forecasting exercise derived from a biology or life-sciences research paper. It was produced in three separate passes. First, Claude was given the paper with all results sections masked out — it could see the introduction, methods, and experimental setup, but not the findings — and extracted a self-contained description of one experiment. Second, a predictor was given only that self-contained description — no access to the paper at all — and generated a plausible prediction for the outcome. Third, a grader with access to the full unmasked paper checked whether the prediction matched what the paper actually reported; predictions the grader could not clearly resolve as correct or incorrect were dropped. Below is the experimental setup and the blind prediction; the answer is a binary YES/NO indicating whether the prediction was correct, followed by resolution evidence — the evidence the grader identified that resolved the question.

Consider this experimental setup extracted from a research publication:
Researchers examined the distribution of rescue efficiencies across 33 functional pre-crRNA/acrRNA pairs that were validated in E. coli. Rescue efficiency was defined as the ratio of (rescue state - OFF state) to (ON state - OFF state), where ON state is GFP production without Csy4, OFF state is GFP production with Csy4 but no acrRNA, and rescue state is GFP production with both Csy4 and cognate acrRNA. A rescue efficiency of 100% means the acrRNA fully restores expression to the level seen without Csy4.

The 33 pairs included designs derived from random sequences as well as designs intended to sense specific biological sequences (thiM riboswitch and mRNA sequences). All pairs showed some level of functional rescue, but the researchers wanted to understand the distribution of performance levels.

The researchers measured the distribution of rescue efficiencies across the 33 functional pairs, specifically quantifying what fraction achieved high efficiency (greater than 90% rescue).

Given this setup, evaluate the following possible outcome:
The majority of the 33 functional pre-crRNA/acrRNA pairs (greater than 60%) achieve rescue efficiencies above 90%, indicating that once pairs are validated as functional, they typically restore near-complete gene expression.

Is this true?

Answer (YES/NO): NO